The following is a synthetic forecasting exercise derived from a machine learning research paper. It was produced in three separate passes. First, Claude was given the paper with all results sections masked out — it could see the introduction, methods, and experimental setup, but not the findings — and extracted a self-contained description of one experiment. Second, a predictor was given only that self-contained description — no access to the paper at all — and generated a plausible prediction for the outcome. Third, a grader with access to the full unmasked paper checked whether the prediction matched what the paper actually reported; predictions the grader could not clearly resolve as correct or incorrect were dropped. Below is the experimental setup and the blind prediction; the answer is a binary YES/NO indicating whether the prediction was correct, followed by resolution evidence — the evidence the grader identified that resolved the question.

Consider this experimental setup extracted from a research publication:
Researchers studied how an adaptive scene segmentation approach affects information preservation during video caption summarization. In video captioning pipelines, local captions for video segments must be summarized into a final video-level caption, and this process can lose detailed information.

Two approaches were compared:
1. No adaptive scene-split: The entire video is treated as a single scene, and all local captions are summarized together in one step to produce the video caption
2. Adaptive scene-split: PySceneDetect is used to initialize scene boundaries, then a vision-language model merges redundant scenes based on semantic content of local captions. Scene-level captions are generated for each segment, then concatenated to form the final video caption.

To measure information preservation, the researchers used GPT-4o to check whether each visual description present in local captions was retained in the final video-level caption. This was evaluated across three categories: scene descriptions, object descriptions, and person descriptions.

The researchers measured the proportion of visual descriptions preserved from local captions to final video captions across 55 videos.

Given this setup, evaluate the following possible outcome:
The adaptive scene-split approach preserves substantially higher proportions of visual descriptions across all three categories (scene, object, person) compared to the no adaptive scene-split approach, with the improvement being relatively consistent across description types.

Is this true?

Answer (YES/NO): NO